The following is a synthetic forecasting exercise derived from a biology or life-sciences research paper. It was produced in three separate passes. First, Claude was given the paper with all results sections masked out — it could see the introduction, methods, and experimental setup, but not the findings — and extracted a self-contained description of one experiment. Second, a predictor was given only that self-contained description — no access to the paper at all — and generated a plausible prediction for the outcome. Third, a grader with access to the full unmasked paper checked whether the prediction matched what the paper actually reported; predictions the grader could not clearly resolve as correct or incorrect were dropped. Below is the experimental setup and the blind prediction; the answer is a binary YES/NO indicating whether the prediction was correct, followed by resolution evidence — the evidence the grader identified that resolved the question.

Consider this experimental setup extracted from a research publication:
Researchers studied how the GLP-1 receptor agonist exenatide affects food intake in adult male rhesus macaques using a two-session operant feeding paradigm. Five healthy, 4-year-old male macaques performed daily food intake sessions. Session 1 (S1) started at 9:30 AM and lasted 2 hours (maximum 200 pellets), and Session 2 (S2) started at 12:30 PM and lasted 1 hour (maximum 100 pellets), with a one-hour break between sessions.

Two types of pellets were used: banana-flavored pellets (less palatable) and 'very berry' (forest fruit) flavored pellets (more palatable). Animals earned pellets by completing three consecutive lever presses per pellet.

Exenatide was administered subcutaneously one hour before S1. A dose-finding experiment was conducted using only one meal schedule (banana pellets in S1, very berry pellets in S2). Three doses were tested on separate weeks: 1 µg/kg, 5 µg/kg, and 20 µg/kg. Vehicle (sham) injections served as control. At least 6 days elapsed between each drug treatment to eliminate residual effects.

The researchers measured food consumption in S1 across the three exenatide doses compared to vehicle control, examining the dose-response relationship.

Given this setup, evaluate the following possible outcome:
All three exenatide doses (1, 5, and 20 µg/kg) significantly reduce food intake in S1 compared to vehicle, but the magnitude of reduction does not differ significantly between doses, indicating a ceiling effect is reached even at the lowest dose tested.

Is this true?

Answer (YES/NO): NO